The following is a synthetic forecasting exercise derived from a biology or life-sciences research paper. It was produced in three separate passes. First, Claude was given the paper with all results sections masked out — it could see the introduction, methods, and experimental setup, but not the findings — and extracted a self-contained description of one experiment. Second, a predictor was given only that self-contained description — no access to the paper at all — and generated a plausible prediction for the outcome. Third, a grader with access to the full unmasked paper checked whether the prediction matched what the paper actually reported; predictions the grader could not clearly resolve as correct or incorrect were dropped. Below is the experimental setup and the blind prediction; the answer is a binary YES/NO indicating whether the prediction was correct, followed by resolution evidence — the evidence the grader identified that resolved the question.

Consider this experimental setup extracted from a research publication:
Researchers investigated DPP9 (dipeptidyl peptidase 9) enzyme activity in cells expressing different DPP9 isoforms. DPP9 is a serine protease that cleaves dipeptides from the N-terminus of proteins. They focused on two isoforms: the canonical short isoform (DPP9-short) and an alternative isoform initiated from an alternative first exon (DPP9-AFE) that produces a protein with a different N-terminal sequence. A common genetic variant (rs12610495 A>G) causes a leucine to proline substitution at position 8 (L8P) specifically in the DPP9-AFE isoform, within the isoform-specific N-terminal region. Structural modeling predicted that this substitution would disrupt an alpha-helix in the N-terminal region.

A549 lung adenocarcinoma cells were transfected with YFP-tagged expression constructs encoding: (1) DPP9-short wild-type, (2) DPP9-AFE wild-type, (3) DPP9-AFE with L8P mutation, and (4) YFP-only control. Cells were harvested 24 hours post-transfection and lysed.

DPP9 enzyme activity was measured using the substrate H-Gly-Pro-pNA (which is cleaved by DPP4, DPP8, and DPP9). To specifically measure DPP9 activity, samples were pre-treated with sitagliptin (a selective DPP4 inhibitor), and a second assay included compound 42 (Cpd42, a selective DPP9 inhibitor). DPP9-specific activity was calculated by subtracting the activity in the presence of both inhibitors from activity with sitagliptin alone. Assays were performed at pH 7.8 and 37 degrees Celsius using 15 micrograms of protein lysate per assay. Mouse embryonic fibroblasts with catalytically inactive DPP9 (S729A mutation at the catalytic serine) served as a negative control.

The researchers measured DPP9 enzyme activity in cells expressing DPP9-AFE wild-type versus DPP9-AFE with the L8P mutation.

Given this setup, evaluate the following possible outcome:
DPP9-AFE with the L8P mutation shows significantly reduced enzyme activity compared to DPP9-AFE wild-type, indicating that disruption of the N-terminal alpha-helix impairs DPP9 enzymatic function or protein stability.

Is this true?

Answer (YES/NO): NO